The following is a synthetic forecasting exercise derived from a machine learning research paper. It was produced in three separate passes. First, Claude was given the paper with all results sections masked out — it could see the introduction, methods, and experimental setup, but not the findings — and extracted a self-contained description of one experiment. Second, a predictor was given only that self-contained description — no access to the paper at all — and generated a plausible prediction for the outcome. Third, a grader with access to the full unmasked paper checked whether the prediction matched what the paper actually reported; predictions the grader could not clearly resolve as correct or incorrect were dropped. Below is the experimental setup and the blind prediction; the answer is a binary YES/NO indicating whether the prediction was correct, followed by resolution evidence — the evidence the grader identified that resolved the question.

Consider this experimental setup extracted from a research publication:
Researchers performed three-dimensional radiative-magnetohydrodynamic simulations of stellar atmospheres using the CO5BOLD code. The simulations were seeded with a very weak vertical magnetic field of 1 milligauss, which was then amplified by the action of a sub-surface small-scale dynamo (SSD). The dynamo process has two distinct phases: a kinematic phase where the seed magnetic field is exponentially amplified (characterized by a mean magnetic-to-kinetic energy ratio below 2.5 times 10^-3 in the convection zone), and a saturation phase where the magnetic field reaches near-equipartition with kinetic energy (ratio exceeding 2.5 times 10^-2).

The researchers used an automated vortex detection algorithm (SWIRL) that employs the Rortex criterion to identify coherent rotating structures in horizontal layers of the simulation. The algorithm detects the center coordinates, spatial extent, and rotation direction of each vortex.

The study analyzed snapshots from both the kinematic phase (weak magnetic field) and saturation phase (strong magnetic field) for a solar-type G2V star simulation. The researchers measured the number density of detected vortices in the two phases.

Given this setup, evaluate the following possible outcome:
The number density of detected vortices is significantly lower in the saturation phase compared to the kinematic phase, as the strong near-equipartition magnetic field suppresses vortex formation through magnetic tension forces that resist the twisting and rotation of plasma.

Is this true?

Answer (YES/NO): NO